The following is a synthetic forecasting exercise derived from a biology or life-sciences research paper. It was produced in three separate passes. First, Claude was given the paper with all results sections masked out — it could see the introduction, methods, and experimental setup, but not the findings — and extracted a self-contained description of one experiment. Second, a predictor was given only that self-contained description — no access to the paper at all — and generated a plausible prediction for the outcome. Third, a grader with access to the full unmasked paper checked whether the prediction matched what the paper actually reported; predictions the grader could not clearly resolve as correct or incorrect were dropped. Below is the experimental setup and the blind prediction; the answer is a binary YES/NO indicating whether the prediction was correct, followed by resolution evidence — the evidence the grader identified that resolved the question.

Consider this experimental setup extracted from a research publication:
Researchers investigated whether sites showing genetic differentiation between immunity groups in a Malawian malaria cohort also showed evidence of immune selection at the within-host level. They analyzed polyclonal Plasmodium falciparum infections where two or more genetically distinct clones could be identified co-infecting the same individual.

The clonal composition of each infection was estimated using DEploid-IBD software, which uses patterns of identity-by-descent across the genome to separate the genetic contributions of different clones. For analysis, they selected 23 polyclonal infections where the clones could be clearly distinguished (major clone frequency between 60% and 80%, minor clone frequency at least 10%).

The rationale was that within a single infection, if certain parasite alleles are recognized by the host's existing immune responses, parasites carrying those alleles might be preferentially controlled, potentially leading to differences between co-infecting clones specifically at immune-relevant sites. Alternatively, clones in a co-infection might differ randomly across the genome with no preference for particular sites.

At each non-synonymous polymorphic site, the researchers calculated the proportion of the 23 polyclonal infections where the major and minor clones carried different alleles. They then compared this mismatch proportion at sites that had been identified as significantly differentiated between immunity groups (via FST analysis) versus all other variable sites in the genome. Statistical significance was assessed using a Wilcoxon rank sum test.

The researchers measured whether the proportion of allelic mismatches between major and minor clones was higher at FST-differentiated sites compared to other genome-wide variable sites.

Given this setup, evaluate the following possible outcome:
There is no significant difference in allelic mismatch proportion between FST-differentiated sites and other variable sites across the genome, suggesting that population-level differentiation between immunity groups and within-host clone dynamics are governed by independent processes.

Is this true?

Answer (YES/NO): NO